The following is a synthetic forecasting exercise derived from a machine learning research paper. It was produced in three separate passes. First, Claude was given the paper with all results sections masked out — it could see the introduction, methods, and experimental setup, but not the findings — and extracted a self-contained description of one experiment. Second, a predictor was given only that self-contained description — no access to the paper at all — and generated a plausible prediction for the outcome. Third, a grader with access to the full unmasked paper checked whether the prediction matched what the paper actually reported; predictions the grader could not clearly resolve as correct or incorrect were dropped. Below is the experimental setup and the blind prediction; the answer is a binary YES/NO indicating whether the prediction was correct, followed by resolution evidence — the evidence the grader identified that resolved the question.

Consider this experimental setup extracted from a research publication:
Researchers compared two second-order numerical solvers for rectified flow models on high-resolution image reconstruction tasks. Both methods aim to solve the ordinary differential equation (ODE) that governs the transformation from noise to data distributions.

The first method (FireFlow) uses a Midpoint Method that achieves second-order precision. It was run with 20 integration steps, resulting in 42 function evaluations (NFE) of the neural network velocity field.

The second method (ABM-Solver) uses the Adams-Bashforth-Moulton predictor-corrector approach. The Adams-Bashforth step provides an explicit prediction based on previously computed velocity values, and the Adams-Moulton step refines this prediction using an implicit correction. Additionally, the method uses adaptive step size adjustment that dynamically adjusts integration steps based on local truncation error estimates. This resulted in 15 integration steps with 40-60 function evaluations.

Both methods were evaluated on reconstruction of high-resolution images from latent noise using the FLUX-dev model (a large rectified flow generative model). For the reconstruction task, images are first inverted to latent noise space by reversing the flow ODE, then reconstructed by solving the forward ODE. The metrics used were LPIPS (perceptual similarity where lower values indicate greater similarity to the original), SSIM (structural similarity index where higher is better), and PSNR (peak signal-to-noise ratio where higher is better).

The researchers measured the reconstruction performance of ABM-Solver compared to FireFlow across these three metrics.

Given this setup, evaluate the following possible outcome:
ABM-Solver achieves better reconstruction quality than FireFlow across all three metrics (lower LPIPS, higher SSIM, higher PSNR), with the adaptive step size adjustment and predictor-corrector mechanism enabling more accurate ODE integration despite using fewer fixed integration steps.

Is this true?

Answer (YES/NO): NO